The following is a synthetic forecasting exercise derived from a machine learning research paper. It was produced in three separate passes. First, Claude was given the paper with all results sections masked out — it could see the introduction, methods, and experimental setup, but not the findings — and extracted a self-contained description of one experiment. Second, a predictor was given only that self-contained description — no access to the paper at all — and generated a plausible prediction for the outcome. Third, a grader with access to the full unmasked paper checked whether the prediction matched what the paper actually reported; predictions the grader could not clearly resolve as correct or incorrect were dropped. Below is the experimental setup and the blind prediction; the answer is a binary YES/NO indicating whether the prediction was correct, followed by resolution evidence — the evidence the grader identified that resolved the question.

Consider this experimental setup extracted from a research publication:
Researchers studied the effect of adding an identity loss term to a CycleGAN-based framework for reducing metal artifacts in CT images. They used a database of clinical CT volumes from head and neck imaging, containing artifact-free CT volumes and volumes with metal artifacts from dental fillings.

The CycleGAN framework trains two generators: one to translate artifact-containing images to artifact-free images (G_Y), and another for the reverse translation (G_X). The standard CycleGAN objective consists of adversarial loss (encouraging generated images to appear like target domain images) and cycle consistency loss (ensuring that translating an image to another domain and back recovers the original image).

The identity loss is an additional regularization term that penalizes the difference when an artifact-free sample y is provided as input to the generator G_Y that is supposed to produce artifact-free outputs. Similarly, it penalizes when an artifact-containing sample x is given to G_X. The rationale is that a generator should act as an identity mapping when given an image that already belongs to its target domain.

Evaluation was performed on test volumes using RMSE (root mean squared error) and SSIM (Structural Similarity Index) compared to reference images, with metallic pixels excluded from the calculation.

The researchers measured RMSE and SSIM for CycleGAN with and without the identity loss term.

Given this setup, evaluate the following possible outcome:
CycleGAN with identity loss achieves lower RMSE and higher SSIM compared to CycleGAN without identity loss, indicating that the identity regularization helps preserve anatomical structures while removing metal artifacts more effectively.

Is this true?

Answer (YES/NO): NO